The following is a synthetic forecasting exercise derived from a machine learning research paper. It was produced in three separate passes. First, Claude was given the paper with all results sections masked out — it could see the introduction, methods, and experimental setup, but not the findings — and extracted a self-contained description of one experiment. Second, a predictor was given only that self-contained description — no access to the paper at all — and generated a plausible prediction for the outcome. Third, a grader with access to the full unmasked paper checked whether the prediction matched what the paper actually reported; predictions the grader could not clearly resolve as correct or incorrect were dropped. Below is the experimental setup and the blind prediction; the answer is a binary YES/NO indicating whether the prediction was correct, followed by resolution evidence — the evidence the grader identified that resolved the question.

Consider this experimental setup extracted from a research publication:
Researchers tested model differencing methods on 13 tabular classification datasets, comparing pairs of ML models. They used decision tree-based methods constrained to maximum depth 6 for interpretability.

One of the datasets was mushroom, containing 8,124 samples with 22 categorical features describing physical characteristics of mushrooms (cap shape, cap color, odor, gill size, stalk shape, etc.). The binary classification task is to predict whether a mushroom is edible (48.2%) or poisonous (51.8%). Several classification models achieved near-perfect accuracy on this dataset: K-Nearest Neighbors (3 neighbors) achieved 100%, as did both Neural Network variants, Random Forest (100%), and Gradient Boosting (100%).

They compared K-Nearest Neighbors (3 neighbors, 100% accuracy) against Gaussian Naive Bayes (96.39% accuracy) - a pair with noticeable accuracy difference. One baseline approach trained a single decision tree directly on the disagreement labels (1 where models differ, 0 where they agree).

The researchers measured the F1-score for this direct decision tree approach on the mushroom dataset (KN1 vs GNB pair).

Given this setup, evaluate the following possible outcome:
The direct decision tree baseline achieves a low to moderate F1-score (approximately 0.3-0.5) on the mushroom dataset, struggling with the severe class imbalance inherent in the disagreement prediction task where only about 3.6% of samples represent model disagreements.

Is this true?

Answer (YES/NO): NO